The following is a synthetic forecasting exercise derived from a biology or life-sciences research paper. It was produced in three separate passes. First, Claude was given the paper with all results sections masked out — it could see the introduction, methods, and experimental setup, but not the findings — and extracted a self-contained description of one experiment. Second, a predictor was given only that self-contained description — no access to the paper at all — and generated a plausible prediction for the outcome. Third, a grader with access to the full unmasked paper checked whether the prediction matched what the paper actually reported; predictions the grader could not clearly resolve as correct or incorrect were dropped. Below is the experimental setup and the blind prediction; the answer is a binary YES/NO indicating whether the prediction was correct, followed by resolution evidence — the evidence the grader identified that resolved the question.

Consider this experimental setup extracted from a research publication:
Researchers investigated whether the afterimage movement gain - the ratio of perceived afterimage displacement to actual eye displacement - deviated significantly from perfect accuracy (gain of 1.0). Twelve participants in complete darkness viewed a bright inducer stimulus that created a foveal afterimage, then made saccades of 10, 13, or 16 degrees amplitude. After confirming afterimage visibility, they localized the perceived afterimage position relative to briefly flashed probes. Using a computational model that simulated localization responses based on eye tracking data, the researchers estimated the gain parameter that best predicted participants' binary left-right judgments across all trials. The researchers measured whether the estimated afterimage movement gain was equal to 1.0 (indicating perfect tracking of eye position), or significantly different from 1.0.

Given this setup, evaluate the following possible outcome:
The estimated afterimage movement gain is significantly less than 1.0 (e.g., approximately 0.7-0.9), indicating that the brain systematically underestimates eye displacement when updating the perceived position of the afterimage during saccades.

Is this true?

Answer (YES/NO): NO